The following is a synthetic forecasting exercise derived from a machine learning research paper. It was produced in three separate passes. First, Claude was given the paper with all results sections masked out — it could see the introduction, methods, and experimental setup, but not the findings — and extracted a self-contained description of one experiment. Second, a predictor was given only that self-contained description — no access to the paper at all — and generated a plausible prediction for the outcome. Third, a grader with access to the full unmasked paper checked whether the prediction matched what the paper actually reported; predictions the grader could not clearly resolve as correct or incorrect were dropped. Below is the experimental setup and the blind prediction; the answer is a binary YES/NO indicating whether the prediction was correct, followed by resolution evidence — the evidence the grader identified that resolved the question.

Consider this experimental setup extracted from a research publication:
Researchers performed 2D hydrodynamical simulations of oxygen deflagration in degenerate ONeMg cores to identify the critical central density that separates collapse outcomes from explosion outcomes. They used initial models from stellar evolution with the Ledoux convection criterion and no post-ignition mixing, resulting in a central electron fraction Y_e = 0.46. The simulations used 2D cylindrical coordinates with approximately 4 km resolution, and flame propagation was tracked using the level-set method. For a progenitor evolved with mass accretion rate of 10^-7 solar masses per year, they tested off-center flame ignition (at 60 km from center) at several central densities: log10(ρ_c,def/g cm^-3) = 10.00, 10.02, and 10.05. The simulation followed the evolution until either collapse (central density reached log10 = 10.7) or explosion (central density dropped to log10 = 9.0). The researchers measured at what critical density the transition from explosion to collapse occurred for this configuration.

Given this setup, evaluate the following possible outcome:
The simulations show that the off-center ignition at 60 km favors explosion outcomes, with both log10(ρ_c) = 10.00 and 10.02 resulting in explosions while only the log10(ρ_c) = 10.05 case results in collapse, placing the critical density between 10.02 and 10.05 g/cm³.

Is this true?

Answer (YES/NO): YES